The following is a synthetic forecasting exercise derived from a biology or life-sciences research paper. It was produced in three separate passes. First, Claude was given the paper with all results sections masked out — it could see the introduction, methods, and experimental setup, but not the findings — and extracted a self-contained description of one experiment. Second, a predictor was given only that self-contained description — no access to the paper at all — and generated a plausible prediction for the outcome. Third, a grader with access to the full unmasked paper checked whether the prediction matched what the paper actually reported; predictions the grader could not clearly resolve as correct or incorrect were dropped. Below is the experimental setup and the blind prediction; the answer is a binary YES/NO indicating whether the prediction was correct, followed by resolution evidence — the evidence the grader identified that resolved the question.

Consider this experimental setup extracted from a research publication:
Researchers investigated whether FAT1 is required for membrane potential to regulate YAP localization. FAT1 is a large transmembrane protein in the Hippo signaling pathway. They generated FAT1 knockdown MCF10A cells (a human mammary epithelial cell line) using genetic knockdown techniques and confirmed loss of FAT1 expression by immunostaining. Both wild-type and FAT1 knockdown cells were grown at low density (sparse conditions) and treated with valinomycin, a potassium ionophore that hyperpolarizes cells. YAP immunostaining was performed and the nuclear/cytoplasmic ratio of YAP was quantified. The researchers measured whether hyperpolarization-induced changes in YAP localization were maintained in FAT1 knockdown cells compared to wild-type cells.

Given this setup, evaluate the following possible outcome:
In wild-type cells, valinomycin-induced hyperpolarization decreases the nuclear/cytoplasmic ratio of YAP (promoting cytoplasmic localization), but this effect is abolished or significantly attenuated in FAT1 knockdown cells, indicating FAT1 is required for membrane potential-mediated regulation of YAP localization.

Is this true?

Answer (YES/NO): YES